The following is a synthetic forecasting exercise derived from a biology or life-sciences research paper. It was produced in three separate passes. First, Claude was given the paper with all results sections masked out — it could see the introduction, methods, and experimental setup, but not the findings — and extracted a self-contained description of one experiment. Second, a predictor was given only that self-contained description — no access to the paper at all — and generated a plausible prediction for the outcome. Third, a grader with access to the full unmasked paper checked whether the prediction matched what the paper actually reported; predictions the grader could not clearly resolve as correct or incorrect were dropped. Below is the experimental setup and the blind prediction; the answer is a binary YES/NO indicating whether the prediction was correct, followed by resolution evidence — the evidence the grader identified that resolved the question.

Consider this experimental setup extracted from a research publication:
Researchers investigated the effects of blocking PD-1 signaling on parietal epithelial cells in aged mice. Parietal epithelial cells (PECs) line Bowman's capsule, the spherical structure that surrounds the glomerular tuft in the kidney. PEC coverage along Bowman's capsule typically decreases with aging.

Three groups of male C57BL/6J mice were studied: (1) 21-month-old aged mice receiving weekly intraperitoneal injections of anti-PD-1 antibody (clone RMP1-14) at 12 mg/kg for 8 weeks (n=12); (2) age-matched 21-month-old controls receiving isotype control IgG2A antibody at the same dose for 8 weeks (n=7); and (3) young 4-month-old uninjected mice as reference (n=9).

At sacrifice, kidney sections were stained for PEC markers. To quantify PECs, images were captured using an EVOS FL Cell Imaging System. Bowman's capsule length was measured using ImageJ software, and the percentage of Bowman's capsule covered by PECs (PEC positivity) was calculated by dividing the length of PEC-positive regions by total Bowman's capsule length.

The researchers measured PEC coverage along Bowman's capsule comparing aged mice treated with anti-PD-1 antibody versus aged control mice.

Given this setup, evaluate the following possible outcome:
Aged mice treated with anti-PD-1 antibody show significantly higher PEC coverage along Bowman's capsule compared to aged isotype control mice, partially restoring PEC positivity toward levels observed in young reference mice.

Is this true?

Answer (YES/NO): NO